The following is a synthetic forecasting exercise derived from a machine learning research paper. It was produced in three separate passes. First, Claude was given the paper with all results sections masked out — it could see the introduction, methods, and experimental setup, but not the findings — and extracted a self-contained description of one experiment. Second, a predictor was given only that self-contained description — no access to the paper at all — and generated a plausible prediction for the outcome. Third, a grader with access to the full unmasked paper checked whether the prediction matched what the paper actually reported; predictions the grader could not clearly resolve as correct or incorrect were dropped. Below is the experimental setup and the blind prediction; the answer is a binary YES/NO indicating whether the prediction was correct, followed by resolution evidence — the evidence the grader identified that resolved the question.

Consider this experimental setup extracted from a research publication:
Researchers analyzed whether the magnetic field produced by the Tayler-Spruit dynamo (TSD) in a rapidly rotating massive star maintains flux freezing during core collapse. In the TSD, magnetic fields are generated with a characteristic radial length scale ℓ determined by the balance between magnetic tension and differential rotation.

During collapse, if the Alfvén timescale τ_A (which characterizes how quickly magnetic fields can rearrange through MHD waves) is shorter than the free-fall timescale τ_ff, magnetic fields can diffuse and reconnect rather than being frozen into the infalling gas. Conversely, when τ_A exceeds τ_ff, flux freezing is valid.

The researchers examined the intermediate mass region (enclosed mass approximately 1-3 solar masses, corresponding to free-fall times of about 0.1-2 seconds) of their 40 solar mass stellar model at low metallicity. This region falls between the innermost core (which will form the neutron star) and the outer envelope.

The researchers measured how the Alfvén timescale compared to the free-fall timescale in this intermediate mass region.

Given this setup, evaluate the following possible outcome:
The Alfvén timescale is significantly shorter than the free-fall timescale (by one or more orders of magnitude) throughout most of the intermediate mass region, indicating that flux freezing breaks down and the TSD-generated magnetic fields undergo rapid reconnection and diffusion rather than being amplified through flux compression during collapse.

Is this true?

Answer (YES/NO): YES